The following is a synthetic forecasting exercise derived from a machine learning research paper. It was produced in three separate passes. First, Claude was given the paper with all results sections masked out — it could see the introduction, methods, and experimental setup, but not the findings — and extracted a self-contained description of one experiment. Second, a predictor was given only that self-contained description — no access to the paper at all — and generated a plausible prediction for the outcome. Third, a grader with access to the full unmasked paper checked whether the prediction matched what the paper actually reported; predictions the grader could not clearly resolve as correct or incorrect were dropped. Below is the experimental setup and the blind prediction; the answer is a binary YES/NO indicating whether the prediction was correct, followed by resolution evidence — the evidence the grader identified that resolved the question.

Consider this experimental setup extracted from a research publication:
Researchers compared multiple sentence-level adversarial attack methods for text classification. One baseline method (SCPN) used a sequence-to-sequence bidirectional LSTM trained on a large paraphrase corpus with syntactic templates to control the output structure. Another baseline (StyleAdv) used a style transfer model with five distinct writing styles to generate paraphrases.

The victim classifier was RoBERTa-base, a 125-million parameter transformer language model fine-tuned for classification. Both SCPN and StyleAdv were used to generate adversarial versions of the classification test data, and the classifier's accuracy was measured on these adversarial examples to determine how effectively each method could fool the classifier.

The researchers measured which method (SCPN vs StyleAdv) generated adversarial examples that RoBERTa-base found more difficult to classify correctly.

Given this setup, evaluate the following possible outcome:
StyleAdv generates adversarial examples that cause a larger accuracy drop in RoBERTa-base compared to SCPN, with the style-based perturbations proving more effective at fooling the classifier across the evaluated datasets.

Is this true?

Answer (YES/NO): YES